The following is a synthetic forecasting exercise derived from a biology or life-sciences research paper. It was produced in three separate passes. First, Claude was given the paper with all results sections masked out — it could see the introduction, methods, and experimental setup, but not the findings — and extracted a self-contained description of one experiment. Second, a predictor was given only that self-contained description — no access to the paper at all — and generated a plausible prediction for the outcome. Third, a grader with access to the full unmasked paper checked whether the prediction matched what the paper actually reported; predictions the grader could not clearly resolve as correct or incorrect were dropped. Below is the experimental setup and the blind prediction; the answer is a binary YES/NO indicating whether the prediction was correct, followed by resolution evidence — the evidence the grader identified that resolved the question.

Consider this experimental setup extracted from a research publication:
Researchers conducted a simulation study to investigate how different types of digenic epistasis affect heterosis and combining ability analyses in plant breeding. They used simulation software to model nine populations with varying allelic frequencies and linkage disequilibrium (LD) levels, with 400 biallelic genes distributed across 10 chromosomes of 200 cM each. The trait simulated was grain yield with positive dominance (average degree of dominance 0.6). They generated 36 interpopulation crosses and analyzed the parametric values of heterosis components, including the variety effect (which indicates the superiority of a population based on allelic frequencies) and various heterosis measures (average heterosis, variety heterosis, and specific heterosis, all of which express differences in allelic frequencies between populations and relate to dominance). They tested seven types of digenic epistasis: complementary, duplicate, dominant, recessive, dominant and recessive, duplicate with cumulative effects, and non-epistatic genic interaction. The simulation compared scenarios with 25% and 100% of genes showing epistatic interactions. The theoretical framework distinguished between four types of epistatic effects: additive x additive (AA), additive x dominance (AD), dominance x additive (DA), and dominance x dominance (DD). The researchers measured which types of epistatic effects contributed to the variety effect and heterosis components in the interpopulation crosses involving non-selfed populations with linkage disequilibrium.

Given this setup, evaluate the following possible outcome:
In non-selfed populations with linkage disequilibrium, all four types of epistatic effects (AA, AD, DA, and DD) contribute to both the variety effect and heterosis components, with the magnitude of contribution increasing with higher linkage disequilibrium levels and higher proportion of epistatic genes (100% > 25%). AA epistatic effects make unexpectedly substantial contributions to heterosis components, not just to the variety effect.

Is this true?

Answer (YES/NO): NO